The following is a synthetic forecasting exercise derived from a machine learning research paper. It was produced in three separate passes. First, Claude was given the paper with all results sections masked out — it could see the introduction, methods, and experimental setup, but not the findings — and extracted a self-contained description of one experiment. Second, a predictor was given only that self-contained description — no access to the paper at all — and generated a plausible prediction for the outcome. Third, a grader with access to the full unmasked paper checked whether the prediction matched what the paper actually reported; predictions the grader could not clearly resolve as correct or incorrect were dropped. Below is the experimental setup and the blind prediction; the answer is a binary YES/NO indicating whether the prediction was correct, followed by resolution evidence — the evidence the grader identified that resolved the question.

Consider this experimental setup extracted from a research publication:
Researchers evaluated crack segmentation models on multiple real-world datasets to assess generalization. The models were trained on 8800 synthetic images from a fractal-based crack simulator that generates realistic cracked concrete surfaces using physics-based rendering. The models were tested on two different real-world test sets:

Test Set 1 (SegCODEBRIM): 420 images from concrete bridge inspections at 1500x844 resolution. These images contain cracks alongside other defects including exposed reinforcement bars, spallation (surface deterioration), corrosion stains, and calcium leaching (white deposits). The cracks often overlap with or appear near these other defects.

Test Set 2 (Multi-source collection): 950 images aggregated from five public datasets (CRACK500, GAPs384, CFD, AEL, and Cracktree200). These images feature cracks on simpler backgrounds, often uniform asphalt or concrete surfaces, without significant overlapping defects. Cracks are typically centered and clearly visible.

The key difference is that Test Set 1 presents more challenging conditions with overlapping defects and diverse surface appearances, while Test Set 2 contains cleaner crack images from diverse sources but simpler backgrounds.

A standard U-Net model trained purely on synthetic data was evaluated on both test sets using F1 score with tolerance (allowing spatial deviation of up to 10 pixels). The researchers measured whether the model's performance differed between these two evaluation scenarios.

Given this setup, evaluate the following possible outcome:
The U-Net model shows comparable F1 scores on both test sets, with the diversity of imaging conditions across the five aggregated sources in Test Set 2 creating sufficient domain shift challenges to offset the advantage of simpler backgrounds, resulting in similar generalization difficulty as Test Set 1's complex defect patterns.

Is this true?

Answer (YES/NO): NO